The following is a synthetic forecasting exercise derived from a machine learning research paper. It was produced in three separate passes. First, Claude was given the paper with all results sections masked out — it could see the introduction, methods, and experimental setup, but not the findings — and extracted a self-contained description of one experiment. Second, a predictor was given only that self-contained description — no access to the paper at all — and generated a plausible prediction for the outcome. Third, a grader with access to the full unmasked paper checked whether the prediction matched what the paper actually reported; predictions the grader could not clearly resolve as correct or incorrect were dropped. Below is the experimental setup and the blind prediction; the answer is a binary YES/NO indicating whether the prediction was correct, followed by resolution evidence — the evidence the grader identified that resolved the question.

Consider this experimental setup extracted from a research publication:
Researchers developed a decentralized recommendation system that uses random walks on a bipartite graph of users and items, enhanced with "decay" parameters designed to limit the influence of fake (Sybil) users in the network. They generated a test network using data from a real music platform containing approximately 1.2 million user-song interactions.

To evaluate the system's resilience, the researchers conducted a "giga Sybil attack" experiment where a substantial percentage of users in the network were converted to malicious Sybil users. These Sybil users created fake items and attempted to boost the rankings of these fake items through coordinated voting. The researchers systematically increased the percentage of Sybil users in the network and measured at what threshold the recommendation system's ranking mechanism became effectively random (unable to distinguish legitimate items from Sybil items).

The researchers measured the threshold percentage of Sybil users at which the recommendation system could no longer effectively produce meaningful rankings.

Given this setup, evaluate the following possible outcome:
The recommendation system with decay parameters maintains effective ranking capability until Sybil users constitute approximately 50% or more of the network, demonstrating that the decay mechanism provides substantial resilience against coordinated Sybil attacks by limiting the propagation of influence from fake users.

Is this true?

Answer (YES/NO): NO